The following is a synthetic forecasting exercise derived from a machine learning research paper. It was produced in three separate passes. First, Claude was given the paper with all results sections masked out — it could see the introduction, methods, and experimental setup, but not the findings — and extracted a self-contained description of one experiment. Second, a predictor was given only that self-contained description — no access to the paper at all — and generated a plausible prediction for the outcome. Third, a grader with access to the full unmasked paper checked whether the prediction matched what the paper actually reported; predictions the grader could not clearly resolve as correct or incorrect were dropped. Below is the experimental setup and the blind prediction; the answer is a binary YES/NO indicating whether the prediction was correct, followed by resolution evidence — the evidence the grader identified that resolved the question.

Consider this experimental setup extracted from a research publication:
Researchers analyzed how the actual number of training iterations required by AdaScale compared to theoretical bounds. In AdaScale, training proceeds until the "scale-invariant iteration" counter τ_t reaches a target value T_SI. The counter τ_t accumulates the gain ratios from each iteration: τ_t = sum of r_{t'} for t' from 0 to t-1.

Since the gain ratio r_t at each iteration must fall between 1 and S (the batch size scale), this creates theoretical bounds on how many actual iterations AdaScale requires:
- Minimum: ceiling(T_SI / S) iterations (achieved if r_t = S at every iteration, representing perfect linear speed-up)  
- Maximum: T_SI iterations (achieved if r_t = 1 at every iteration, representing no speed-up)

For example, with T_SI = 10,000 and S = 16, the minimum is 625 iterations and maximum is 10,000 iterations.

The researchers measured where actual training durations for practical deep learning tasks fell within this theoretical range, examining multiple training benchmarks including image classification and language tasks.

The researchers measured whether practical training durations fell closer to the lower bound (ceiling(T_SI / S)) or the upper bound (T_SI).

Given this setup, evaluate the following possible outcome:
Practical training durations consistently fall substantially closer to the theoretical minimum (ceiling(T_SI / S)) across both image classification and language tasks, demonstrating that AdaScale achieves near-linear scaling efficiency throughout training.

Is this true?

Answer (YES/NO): NO